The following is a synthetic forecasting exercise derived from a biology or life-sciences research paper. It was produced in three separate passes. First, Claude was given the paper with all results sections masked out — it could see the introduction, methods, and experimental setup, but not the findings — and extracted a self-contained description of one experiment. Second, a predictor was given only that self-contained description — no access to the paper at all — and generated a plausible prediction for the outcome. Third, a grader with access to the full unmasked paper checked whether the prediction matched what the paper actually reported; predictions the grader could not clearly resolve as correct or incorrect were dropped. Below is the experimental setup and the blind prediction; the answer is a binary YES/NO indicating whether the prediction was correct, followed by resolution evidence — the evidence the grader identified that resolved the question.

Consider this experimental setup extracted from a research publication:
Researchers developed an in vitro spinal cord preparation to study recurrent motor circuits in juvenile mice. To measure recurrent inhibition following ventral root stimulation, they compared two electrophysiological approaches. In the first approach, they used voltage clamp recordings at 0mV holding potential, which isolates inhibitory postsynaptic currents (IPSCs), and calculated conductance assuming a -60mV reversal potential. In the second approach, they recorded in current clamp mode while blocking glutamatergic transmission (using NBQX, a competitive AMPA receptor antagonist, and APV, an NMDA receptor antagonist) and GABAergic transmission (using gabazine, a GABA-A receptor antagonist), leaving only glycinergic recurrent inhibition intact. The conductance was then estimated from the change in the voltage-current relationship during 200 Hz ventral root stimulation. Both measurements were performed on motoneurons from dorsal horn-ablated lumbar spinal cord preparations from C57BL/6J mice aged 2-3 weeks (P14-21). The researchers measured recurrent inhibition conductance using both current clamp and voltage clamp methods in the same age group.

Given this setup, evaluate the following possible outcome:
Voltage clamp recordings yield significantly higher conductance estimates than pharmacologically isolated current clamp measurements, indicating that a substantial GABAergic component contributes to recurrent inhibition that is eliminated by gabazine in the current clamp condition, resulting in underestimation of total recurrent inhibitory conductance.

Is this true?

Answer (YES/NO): NO